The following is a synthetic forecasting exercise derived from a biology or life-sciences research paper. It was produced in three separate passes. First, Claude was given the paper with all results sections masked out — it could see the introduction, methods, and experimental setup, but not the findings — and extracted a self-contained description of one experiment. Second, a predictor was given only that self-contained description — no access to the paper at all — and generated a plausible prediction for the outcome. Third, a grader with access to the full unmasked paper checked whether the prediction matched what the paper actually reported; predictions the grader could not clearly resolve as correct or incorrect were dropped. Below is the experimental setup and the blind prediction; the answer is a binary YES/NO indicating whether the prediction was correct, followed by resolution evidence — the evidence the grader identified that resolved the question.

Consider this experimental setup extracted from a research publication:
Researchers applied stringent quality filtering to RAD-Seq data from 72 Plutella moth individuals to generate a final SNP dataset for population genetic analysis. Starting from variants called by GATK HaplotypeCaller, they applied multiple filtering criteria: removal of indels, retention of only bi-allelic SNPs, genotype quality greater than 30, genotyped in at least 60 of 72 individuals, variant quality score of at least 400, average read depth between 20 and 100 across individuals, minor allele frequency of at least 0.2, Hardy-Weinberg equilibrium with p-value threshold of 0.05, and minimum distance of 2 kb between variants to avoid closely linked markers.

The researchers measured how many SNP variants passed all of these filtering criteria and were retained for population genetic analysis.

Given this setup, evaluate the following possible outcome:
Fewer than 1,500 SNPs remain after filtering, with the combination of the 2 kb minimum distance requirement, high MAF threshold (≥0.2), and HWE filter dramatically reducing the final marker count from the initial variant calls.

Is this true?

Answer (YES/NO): YES